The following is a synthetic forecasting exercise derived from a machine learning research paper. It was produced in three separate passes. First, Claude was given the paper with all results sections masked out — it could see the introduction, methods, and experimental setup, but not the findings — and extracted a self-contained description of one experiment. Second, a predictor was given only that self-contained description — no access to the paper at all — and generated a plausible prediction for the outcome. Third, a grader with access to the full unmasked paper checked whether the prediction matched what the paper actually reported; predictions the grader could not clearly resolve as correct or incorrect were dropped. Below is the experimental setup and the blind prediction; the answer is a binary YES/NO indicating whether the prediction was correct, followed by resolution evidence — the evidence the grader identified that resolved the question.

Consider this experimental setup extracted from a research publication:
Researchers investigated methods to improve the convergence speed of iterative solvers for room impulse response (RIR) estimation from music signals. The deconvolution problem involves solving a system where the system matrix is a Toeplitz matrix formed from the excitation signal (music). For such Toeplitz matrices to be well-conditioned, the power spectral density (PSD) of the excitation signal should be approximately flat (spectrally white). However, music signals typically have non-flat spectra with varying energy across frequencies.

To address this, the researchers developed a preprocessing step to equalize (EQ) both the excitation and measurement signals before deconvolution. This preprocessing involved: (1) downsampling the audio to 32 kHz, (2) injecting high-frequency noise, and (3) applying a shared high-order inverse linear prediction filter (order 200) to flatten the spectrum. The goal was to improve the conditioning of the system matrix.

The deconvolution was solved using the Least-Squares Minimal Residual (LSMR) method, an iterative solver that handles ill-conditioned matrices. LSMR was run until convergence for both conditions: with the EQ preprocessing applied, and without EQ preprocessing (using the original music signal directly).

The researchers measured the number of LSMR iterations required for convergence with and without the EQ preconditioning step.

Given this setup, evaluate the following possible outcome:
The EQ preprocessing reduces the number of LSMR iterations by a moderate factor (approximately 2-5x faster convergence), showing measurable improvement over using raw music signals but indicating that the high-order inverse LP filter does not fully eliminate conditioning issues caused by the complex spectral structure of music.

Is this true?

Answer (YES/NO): NO